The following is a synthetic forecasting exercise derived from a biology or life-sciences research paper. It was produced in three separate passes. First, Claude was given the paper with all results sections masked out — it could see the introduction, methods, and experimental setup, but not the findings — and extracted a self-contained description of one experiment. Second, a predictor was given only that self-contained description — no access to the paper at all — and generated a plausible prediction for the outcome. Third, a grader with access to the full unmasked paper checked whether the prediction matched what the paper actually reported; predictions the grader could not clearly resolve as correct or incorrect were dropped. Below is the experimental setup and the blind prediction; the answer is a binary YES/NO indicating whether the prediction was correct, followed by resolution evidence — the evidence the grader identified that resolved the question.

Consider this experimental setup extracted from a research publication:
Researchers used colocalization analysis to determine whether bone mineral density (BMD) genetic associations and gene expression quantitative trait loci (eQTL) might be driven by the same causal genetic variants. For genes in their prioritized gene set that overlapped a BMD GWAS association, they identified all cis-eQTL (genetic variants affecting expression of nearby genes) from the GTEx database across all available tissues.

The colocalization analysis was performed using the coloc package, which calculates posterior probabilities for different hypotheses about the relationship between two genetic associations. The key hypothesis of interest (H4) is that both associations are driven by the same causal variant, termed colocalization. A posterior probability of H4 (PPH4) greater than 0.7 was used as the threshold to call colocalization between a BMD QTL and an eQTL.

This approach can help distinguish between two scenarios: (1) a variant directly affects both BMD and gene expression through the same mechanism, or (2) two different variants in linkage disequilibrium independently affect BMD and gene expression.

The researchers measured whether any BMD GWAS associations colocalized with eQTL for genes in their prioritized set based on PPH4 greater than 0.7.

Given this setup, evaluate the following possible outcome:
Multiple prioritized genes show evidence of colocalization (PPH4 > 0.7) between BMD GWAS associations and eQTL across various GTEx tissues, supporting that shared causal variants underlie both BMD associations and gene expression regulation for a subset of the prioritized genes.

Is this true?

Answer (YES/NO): YES